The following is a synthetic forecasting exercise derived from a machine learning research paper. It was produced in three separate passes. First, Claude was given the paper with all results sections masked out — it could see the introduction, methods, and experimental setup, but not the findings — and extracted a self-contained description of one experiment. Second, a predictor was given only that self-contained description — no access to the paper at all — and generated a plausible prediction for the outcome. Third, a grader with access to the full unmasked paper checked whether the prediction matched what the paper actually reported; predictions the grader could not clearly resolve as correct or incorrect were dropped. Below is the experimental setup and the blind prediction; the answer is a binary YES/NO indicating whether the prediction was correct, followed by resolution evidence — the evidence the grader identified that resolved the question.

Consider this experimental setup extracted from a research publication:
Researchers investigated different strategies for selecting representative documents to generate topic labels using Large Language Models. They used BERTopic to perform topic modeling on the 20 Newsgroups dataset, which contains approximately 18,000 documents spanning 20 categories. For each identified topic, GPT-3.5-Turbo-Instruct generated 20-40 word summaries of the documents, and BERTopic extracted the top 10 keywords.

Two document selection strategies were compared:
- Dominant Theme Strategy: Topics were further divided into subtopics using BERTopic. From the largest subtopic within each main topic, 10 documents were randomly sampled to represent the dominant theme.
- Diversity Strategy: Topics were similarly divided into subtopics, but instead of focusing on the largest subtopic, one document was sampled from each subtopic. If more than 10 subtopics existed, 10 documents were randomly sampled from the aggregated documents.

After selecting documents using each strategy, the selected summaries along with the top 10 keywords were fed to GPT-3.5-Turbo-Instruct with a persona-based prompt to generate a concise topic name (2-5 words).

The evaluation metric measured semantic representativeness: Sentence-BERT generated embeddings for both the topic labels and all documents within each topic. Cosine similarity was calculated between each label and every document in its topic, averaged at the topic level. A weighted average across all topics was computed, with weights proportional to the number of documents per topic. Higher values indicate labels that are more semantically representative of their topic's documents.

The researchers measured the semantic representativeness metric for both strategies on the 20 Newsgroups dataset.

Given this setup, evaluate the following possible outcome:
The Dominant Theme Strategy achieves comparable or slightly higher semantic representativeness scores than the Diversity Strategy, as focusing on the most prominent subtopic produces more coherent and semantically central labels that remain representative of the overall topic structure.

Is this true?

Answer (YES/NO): YES